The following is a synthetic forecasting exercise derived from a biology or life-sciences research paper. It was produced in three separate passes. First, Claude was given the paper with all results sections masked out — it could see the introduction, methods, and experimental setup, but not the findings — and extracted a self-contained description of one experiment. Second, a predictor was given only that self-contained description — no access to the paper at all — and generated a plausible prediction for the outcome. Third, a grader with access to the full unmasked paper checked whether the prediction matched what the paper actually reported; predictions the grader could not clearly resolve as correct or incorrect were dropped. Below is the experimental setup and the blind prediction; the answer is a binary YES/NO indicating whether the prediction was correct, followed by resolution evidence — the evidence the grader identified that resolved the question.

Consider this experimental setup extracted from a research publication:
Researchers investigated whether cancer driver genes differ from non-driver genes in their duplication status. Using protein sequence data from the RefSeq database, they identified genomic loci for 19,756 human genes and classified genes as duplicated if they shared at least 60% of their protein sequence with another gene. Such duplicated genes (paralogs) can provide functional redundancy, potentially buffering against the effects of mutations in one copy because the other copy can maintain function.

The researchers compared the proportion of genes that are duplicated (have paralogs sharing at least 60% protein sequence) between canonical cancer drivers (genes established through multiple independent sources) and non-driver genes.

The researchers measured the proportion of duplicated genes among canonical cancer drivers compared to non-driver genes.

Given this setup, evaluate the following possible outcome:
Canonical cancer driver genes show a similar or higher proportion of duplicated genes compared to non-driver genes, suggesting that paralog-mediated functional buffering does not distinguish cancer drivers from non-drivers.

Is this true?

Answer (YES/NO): NO